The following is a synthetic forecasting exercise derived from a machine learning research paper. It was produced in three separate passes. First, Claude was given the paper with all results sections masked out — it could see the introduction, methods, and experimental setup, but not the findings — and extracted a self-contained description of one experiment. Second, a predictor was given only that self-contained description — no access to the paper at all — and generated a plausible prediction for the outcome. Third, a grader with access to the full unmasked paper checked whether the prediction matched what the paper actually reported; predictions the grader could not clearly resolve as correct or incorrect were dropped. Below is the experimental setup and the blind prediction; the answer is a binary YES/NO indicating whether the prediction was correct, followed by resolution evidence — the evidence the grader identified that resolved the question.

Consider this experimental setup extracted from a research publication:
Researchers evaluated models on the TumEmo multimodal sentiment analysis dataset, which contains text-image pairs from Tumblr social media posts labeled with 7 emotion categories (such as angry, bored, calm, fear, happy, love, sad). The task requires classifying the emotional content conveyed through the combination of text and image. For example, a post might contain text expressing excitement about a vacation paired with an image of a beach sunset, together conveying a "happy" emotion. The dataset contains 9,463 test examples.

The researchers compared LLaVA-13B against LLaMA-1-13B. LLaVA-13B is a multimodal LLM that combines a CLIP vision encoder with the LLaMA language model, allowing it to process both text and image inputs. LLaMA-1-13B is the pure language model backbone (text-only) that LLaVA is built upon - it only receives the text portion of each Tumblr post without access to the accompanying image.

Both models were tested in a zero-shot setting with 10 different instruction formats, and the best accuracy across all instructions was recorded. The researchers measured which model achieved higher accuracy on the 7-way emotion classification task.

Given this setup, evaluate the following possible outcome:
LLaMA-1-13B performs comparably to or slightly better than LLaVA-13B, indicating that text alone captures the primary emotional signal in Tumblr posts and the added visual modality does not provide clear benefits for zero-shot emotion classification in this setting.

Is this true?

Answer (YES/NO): NO